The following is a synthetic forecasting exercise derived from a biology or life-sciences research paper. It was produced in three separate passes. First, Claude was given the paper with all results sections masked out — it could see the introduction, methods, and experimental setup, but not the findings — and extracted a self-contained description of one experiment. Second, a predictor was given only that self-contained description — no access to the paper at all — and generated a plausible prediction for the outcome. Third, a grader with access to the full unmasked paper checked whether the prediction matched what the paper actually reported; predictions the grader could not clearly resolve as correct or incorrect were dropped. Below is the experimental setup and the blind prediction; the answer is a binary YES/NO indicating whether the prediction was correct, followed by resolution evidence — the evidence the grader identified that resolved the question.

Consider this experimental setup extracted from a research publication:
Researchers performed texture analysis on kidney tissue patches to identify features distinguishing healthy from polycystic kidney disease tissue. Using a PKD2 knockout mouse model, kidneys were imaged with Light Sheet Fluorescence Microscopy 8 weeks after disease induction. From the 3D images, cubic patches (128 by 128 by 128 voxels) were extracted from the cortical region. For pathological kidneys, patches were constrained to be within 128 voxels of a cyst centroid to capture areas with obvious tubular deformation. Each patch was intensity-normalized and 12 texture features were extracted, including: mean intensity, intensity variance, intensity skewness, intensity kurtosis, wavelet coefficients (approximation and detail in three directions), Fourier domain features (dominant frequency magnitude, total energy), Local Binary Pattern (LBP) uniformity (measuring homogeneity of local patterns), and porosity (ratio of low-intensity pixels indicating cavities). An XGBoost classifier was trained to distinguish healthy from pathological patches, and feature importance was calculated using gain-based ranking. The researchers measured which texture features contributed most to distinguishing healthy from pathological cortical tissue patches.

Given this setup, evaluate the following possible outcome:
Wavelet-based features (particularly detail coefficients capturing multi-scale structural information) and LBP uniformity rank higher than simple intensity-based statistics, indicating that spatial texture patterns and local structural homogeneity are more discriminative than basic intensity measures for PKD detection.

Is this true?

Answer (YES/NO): NO